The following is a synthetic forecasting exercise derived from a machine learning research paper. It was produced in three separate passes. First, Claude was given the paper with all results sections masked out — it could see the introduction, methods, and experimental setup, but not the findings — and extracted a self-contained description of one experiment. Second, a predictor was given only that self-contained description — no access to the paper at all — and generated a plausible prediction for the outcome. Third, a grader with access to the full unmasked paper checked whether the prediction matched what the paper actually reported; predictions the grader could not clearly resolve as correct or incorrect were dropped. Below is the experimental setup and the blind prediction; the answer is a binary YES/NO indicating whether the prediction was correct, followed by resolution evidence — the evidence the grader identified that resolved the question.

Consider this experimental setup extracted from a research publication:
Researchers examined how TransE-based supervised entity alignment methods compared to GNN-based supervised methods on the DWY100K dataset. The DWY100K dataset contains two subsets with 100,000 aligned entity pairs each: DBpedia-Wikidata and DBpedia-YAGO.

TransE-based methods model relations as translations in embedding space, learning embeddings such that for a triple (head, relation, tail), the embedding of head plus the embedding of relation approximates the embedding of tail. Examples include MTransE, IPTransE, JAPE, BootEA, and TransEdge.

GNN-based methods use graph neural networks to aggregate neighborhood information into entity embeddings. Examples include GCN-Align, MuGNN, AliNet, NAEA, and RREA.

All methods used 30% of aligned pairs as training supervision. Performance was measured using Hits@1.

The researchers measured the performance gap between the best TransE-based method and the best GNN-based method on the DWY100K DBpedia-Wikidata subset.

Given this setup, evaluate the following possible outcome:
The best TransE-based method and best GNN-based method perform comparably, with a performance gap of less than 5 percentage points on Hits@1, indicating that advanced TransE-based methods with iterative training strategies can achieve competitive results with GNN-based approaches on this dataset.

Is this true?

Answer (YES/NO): NO